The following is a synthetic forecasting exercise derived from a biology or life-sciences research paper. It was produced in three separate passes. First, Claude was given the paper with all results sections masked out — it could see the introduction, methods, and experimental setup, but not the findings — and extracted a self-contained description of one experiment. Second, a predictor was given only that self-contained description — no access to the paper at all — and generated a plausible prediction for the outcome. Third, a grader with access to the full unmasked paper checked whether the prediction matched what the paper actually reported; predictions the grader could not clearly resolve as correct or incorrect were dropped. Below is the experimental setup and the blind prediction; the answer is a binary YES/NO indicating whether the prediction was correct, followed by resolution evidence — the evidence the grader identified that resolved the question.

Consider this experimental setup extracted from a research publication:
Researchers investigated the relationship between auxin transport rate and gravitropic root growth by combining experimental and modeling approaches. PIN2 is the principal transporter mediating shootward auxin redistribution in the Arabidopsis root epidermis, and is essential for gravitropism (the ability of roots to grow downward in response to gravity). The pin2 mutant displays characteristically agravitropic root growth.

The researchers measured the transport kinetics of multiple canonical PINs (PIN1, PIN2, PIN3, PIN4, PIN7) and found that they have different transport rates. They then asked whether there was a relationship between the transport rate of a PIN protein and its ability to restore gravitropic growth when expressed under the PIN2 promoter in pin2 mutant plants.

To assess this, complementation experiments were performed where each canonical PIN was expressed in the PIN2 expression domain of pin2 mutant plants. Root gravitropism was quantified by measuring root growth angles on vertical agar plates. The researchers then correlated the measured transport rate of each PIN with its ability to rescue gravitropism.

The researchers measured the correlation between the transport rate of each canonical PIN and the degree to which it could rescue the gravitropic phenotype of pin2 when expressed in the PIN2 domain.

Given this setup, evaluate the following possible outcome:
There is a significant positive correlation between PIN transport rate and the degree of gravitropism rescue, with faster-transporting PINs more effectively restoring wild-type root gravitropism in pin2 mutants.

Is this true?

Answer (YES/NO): NO